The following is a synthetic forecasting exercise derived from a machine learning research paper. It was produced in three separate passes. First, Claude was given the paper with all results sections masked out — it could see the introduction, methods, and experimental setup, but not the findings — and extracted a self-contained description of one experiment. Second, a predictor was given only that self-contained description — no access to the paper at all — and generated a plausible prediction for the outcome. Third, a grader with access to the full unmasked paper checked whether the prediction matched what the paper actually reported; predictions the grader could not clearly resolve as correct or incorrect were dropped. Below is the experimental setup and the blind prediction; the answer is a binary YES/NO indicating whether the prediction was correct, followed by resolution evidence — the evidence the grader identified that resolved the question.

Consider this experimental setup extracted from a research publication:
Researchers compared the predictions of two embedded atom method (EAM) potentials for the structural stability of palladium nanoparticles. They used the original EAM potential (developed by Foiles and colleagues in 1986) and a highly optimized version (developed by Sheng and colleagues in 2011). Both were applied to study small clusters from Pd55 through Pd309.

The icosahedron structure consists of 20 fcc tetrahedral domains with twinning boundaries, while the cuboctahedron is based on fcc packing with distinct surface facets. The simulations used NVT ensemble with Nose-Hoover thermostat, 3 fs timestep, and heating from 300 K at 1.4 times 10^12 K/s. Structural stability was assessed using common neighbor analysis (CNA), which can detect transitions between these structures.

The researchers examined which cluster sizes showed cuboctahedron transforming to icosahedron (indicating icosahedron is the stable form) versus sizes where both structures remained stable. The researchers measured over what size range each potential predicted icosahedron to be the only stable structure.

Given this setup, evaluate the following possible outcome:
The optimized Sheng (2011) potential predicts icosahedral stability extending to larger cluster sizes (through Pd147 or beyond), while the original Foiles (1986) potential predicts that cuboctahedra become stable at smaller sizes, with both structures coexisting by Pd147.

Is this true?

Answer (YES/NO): NO